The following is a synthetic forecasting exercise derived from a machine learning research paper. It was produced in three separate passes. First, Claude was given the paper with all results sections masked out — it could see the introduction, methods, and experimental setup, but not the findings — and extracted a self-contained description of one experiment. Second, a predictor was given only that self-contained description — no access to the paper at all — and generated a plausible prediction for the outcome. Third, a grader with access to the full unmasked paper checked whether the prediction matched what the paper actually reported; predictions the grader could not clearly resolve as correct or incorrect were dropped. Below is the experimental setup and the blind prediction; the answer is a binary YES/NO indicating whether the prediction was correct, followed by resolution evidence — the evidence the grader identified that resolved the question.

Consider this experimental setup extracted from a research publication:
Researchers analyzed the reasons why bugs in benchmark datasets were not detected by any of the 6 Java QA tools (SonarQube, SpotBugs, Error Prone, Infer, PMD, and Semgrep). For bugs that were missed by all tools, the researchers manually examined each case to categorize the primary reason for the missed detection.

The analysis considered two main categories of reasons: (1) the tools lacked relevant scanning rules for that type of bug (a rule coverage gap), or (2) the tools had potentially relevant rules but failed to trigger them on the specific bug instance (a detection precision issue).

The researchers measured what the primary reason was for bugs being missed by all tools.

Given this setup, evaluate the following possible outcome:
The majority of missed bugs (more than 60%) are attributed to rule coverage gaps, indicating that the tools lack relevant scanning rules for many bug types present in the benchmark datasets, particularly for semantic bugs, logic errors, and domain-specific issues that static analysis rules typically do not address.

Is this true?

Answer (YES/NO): YES